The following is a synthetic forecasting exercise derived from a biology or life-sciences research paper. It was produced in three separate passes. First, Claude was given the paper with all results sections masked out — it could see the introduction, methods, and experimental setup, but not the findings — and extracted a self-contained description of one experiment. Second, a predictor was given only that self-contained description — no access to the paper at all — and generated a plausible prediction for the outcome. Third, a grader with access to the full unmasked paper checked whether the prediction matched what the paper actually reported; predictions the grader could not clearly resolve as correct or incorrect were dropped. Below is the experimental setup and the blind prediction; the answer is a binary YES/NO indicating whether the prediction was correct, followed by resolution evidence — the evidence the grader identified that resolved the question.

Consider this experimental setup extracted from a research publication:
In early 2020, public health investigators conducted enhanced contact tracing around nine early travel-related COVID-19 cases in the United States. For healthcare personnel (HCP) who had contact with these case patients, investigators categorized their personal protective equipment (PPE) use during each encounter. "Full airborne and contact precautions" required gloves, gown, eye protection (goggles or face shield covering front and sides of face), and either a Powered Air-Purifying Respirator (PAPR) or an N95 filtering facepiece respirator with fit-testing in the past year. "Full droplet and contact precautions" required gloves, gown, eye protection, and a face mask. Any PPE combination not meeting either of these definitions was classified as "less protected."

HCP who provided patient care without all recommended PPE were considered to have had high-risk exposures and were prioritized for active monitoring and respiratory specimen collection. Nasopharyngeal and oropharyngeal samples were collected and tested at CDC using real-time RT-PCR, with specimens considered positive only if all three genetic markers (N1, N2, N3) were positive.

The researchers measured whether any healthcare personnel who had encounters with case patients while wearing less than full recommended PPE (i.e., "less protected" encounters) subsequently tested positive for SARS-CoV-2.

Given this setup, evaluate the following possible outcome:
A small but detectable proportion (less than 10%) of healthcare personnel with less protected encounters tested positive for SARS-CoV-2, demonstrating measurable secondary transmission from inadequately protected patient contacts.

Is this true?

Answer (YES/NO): NO